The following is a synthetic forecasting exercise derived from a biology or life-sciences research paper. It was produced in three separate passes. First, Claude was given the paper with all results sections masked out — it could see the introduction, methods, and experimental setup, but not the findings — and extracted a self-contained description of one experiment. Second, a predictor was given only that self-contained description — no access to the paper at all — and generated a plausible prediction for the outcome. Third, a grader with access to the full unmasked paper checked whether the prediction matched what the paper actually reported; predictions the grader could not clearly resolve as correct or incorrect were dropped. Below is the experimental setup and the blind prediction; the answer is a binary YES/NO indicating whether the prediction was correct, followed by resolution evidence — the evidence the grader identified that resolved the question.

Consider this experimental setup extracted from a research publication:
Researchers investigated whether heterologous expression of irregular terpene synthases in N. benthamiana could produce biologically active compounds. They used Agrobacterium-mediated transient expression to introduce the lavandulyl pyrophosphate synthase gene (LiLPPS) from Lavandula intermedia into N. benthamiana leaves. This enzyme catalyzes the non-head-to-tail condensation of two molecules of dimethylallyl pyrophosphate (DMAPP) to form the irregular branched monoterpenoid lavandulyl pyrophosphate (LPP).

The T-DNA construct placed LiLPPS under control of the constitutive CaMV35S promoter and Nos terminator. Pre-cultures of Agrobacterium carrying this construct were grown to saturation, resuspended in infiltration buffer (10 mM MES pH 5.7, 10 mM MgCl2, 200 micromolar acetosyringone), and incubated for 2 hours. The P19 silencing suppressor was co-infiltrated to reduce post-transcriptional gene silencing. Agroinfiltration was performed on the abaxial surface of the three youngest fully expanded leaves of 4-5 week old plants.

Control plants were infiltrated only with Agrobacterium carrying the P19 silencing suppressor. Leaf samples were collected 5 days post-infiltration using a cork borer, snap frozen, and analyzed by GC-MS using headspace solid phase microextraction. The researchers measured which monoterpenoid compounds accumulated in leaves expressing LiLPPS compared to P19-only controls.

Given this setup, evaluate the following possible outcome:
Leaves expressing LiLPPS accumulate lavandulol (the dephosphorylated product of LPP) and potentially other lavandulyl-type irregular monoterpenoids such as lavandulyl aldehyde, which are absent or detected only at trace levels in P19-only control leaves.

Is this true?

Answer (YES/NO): YES